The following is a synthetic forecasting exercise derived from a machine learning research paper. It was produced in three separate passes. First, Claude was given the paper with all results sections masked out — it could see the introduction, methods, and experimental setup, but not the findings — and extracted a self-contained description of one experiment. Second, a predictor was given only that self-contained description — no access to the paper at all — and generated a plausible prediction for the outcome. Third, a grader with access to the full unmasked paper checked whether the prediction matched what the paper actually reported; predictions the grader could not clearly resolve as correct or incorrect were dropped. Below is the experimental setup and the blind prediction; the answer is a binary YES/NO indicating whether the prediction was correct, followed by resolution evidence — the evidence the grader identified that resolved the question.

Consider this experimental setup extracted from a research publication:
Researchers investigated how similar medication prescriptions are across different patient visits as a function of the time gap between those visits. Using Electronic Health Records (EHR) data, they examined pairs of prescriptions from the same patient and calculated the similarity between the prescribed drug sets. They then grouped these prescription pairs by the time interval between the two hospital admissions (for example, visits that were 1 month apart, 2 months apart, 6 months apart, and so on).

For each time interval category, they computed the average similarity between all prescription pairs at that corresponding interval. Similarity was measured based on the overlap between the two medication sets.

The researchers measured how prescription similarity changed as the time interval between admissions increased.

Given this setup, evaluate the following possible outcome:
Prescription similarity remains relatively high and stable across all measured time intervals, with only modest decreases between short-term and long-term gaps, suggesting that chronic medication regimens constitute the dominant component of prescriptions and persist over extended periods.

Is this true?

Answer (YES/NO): NO